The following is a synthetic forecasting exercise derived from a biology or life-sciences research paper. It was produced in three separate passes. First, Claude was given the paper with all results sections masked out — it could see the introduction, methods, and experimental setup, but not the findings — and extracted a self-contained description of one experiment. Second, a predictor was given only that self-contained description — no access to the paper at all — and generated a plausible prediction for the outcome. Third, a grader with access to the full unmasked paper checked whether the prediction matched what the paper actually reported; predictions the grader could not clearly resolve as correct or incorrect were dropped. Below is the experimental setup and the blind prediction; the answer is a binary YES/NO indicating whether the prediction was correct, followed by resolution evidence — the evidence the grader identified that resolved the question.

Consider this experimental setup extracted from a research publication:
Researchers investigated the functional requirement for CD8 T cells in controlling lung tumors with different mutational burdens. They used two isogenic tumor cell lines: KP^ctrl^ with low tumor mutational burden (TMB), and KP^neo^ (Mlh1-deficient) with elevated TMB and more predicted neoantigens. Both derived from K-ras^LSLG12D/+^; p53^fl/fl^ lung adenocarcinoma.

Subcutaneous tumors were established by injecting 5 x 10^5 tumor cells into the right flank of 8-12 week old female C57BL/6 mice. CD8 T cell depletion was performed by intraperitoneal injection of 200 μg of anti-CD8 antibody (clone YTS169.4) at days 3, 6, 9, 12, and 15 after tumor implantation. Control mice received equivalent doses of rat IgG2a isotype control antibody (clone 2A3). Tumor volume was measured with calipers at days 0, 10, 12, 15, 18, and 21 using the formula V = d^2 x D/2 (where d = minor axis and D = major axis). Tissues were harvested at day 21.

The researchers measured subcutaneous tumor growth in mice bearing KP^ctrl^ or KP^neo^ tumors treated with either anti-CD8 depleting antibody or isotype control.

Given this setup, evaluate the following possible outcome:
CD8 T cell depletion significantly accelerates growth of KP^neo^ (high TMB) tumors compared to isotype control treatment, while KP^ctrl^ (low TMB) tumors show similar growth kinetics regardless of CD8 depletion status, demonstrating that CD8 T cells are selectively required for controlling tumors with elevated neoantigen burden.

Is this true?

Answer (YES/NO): YES